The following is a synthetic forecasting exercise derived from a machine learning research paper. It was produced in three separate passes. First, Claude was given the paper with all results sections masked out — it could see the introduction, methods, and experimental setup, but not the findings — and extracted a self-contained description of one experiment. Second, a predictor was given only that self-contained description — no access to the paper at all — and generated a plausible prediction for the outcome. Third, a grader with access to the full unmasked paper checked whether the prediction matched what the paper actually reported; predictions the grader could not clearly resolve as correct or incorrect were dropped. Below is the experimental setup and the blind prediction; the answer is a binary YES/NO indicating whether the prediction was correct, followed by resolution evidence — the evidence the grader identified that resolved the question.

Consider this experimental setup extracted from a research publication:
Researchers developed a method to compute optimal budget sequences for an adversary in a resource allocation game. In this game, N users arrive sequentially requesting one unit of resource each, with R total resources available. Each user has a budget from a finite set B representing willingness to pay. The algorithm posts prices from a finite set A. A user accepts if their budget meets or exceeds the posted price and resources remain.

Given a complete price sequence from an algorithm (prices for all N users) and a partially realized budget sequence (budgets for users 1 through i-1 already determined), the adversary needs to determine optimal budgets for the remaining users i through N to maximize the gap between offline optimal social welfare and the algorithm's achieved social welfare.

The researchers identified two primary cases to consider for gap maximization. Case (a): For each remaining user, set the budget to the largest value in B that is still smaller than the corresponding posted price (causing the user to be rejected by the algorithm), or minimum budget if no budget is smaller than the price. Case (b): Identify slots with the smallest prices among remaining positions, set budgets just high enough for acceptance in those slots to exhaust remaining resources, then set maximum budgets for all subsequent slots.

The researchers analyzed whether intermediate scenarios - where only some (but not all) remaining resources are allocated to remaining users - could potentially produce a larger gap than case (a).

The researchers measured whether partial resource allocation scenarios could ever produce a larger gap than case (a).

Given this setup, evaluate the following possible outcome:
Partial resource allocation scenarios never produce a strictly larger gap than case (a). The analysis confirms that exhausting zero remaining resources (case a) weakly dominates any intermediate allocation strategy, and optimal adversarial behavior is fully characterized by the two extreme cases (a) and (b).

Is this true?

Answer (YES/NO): YES